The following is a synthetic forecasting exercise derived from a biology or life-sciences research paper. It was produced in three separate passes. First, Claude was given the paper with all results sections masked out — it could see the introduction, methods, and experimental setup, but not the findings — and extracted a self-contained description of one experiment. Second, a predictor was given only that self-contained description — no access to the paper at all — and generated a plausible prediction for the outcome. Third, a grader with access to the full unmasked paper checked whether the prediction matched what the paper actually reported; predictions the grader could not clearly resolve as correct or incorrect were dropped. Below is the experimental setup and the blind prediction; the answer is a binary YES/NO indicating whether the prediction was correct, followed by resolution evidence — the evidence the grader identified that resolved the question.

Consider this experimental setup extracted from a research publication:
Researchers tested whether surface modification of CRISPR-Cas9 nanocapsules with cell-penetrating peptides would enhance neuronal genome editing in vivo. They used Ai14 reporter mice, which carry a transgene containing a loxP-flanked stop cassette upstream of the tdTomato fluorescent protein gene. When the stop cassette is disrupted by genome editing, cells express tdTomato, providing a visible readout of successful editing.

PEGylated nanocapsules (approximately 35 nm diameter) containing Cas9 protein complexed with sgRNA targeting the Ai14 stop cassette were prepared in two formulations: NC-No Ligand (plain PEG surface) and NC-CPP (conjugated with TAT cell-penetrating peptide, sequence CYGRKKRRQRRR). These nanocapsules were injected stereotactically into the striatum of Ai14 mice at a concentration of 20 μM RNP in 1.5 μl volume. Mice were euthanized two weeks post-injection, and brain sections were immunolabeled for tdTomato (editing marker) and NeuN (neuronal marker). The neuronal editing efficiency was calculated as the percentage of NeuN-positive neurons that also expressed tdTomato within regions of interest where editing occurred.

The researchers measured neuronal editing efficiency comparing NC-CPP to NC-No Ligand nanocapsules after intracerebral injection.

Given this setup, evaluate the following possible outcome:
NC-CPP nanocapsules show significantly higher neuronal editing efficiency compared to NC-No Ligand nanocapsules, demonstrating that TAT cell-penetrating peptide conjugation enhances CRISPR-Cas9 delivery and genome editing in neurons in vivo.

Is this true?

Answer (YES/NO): NO